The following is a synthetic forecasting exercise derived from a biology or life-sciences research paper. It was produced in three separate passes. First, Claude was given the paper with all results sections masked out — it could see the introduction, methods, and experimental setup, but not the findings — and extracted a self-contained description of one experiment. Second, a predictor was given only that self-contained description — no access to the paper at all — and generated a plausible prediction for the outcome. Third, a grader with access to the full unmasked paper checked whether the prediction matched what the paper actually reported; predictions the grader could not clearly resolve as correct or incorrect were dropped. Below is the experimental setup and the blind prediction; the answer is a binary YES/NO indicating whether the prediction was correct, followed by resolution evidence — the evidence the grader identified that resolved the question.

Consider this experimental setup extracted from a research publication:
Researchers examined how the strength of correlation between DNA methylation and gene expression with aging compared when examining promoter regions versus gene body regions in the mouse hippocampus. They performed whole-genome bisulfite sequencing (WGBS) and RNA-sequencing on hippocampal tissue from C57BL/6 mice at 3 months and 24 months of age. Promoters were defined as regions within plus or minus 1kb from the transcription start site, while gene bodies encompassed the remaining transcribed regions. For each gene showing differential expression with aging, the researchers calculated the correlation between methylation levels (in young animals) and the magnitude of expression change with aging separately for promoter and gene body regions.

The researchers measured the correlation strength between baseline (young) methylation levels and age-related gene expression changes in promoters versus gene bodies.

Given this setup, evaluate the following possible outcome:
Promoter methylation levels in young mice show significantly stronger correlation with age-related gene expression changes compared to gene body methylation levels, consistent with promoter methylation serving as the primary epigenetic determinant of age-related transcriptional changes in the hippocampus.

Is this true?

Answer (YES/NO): YES